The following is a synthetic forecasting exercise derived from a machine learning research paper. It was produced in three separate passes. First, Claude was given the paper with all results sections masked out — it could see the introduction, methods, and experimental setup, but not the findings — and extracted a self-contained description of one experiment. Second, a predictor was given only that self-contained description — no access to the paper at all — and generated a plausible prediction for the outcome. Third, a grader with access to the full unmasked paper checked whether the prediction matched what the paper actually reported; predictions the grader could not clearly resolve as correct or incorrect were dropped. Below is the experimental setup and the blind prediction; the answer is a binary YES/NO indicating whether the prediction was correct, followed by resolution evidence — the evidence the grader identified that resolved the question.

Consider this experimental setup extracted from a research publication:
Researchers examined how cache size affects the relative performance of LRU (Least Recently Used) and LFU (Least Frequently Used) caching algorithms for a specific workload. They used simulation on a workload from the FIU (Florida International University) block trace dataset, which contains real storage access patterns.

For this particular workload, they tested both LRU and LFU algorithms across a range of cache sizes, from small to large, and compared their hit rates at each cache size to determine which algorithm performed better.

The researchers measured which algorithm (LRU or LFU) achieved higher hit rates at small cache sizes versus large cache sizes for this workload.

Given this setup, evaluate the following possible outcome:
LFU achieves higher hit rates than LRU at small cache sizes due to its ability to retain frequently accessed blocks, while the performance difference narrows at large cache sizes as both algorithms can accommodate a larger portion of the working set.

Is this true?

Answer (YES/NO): NO